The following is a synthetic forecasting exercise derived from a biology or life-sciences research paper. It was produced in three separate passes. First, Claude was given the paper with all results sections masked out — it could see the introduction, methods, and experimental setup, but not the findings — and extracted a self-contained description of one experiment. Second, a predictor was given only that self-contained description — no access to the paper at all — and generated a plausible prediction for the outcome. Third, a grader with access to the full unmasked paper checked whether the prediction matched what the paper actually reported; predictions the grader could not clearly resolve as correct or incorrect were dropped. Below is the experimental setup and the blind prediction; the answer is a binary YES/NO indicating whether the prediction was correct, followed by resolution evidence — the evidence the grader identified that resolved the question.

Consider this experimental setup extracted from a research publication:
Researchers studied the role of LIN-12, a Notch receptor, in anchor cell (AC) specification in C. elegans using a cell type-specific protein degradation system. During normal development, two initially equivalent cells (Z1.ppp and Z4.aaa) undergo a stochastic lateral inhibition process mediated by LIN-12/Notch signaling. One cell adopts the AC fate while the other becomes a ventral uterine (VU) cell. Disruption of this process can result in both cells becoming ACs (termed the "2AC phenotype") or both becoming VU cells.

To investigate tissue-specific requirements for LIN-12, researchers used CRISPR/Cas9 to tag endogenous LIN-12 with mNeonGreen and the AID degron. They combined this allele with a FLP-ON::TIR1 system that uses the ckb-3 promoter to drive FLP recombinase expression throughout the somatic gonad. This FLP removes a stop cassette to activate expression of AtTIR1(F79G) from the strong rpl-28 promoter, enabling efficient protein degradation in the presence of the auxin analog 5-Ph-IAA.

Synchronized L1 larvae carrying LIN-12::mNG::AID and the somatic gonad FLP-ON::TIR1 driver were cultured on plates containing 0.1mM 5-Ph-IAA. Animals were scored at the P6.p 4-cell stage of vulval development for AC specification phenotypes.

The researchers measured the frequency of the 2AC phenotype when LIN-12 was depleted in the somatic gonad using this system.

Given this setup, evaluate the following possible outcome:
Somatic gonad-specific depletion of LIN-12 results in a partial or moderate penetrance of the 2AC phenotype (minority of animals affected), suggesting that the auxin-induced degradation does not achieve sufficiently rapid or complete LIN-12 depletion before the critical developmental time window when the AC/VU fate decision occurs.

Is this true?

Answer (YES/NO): NO